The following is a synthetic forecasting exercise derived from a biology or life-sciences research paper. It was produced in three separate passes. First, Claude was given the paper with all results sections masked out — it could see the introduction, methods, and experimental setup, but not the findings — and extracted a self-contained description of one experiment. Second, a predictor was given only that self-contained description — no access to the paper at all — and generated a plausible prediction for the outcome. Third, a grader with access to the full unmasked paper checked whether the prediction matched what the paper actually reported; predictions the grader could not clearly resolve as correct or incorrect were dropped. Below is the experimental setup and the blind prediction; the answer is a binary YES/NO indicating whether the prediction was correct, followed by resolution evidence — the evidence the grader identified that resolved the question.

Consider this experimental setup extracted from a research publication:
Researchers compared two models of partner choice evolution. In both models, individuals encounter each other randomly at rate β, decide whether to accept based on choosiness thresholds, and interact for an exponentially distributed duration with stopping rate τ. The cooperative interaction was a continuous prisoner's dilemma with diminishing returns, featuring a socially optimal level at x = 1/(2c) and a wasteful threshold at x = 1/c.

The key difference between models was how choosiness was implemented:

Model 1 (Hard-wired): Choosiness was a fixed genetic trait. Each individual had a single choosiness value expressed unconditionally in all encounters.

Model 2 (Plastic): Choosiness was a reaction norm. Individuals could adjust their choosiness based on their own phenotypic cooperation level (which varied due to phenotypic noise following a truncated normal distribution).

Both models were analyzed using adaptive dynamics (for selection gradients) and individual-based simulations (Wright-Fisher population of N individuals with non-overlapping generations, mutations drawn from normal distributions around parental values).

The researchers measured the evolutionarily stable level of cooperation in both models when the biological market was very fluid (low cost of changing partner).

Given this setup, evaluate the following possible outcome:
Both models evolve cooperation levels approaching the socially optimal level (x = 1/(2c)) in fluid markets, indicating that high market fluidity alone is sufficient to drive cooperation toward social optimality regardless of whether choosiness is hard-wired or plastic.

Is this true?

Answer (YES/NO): NO